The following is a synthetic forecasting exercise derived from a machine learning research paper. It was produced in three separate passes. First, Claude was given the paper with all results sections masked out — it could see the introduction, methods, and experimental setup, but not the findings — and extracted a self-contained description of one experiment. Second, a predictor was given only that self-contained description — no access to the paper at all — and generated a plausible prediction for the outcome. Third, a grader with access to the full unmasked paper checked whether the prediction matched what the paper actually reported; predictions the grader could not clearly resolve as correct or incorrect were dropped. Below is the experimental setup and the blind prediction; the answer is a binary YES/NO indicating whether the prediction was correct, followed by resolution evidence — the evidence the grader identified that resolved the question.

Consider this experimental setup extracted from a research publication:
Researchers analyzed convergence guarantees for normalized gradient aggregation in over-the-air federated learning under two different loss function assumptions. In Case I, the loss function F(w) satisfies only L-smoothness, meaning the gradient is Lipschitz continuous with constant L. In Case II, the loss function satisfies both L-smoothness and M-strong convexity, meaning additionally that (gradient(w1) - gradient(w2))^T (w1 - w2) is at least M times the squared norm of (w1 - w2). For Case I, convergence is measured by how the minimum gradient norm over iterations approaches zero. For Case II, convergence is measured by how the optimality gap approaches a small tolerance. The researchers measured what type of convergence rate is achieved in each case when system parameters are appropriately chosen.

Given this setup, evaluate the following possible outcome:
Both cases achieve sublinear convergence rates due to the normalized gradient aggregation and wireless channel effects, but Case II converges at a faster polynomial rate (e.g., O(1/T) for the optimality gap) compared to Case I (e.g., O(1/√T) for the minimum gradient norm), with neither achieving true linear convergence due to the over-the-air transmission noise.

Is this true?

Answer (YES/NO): NO